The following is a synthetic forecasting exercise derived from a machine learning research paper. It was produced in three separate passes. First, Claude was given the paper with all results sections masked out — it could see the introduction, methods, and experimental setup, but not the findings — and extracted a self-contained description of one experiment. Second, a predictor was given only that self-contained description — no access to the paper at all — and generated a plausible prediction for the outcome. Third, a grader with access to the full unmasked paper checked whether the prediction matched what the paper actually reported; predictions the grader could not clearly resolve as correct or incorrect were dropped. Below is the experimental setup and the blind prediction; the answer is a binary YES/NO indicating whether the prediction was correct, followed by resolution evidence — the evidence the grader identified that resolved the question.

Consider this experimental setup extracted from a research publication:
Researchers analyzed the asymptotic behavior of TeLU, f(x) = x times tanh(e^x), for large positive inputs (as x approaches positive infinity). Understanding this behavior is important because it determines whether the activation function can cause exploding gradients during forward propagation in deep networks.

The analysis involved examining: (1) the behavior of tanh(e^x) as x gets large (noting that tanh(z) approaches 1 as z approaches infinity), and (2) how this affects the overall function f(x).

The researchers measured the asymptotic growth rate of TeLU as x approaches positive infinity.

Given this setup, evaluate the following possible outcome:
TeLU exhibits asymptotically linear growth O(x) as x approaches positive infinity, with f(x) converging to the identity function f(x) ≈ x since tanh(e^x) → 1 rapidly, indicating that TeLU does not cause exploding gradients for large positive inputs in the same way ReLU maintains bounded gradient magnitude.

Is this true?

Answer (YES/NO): YES